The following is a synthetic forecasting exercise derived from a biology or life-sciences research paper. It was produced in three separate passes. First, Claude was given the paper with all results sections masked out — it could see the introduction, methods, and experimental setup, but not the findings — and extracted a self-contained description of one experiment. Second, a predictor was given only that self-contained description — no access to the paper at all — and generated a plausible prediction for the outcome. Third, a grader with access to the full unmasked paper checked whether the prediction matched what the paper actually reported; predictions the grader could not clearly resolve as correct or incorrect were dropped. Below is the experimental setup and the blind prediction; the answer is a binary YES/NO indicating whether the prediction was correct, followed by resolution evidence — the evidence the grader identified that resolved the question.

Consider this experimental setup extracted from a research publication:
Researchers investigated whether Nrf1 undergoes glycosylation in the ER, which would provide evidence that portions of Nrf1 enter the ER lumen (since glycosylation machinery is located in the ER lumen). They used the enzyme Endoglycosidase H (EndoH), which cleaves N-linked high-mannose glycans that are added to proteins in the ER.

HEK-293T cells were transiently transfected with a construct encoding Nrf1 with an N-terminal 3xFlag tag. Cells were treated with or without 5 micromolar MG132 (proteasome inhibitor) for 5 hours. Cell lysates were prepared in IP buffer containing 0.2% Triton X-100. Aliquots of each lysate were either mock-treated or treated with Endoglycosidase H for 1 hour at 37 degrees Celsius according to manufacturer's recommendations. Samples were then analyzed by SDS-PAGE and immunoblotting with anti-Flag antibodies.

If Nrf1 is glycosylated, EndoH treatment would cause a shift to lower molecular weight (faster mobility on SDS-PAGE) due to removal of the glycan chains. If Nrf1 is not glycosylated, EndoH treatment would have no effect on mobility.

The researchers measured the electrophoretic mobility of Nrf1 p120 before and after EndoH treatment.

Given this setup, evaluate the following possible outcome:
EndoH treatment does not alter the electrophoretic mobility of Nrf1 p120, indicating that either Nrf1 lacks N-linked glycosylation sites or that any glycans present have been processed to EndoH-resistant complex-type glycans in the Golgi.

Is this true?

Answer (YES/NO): NO